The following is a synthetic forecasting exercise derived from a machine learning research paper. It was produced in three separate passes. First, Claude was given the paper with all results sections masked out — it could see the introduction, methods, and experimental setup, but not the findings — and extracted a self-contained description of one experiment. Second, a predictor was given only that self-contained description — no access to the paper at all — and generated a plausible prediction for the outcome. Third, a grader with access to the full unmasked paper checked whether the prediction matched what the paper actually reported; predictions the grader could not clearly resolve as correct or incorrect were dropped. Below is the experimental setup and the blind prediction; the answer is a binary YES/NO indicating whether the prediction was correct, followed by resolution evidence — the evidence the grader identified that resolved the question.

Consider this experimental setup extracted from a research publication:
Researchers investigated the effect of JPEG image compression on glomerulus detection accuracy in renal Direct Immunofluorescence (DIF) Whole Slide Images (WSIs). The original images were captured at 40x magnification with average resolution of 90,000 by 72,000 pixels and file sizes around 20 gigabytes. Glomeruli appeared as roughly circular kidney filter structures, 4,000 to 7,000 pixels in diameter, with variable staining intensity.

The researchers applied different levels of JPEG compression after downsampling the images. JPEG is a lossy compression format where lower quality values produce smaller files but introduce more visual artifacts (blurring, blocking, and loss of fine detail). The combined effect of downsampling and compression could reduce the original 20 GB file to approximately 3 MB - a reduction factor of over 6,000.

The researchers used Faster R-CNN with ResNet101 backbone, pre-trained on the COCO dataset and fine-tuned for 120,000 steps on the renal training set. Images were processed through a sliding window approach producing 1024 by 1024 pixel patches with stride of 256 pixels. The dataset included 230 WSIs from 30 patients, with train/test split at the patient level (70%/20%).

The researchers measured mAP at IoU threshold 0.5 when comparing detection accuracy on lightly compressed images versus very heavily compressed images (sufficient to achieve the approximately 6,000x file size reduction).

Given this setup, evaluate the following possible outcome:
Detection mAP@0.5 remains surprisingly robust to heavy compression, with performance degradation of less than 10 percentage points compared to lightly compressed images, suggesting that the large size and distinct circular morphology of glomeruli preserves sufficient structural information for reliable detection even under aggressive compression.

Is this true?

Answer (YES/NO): YES